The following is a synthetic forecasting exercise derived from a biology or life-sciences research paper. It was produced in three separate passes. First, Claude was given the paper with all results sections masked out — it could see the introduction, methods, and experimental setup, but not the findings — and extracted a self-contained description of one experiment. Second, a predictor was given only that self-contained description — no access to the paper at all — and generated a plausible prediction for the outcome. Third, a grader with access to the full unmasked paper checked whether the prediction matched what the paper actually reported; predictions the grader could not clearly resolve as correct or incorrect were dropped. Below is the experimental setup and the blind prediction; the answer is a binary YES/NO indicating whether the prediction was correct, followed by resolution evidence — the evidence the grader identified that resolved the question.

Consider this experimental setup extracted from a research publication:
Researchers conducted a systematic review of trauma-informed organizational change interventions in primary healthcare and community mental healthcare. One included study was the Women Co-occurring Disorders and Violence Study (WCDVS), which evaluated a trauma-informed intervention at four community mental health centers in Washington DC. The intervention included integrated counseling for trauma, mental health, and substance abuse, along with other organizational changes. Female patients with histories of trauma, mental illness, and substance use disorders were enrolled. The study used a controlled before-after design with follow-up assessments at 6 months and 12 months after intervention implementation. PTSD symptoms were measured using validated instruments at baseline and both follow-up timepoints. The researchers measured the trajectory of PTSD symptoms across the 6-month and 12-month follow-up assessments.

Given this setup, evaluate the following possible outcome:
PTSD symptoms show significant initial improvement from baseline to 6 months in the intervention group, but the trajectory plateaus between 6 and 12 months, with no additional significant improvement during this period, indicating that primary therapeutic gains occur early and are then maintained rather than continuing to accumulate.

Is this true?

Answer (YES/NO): NO